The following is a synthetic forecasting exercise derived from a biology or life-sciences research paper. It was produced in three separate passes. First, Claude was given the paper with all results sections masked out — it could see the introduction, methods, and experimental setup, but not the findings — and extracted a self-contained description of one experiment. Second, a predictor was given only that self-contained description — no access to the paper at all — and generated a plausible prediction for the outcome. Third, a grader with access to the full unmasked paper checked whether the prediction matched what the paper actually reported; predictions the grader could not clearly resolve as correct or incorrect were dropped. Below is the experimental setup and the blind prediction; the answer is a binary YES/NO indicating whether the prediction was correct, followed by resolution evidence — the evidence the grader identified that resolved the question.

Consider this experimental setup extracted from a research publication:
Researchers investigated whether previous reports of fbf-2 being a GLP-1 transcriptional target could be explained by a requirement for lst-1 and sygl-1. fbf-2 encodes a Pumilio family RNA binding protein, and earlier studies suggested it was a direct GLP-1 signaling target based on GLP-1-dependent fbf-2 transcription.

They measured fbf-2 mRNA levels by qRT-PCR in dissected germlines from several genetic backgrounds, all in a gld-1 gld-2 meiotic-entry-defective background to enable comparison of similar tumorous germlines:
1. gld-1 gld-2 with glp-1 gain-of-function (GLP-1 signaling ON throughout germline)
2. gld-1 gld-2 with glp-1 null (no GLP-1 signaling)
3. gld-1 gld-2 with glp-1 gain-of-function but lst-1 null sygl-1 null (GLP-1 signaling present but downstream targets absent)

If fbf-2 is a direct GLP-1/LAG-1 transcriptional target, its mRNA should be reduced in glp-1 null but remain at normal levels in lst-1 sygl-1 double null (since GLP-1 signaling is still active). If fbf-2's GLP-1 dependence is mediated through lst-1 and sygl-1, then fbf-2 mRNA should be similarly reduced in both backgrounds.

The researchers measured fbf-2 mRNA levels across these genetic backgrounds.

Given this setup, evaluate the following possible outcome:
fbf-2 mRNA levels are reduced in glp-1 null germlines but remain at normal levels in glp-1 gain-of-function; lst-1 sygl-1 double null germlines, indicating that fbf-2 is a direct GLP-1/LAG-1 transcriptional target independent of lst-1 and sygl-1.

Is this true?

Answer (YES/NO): NO